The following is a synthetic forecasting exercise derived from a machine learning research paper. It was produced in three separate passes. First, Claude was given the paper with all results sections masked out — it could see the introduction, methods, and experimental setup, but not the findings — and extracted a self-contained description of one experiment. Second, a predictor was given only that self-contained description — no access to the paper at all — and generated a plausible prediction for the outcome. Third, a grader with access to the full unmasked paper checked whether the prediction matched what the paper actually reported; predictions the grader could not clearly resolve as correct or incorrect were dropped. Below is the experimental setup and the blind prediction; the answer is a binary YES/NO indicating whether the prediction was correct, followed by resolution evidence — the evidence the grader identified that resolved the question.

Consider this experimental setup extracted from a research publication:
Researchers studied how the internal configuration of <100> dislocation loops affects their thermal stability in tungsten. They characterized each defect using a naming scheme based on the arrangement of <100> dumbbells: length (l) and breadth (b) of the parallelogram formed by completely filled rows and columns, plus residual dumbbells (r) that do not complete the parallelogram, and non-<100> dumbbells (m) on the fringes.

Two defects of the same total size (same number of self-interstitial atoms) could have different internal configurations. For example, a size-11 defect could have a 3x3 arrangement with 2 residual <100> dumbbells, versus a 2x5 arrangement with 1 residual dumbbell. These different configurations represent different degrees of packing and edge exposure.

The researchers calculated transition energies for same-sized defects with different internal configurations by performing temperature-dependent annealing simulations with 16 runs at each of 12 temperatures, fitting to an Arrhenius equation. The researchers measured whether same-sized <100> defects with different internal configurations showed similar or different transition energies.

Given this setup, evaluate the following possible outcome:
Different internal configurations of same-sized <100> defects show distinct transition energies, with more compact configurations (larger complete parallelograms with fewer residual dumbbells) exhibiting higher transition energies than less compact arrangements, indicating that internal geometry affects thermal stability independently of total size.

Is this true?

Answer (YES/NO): YES